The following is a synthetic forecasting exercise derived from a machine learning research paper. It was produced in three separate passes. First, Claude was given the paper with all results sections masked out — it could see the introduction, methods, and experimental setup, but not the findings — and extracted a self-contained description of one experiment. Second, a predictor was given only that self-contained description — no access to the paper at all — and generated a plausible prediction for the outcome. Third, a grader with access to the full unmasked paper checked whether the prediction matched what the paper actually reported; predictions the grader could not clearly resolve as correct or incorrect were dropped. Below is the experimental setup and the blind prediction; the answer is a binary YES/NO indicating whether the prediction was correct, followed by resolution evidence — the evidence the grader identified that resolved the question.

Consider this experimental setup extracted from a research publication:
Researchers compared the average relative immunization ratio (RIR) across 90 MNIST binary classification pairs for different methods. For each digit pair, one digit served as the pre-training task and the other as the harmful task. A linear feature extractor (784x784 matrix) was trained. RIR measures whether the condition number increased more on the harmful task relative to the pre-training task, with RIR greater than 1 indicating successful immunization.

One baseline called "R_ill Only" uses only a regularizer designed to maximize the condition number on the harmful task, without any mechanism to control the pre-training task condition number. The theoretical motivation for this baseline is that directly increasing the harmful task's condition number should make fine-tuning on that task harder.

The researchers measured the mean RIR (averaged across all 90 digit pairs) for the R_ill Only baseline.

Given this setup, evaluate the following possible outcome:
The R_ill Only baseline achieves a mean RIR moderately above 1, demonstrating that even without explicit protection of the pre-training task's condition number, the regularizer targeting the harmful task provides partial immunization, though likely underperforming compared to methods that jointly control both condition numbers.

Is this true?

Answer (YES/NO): NO